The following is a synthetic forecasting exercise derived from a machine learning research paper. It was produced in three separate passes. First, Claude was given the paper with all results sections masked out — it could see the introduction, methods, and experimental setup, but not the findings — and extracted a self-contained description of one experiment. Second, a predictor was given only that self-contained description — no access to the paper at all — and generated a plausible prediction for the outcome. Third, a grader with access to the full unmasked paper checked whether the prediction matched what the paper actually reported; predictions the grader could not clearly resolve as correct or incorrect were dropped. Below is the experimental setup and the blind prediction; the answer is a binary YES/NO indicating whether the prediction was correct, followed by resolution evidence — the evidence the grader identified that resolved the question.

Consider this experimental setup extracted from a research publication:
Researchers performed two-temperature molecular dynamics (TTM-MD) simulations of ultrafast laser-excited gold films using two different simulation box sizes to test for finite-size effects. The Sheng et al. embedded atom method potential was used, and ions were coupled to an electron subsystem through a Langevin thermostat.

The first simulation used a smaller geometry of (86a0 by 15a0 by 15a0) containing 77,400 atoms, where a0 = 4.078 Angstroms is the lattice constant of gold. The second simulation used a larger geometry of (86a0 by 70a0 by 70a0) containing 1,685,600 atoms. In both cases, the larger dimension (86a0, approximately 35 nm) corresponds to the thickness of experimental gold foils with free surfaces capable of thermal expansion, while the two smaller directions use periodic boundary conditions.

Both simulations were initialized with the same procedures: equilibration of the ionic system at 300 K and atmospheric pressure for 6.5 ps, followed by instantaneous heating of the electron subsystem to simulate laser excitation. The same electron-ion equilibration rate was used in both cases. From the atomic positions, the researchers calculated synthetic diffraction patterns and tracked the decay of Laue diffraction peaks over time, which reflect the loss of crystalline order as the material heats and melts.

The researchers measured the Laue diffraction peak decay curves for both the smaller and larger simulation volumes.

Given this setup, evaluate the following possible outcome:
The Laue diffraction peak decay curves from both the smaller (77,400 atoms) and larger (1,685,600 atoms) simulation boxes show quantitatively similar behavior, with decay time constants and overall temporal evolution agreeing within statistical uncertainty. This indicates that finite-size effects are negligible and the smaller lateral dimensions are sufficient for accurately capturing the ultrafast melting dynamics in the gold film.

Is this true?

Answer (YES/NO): YES